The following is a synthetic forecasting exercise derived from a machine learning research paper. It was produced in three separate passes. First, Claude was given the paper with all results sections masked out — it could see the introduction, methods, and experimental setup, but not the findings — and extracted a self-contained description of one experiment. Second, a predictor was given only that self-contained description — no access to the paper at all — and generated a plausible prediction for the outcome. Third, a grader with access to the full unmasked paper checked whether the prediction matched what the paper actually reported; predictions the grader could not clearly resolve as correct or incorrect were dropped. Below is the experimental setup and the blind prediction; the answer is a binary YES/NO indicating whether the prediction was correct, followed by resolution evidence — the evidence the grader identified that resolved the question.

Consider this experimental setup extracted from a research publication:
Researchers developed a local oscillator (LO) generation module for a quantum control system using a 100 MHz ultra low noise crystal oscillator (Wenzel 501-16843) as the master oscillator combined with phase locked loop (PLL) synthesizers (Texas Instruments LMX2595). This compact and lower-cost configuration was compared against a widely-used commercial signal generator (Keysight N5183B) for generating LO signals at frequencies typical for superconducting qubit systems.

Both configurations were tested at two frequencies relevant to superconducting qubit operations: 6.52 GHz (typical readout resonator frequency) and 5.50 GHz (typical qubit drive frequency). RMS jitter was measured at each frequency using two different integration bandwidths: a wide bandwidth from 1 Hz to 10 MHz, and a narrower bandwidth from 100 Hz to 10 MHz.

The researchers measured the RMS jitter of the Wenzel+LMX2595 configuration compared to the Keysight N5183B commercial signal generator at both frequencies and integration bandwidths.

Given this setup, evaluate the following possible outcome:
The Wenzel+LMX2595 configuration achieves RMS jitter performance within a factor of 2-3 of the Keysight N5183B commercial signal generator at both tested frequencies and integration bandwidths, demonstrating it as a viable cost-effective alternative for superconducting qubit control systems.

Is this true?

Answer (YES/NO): YES